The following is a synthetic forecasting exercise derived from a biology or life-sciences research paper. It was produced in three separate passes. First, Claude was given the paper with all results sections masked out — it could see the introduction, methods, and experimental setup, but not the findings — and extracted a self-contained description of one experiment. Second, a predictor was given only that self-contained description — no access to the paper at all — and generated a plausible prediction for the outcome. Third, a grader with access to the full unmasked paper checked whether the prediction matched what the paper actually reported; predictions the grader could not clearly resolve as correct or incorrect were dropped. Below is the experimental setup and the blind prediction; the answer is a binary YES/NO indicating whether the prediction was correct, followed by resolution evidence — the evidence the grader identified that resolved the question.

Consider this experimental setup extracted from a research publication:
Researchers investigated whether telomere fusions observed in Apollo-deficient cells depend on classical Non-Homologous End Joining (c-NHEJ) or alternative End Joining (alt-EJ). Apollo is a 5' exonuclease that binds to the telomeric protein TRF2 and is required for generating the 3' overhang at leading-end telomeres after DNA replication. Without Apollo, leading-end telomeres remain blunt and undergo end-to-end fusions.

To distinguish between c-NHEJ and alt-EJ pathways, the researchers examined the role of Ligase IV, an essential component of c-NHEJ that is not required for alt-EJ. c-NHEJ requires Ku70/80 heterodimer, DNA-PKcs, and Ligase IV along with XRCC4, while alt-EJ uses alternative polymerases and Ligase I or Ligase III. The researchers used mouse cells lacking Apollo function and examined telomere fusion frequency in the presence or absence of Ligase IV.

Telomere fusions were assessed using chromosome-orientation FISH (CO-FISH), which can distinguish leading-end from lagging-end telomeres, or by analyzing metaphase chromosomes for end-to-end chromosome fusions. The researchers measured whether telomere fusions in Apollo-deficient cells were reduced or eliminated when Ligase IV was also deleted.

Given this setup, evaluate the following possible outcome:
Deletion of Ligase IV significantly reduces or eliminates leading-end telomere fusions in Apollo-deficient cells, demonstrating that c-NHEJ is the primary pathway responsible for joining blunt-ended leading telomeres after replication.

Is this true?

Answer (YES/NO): NO